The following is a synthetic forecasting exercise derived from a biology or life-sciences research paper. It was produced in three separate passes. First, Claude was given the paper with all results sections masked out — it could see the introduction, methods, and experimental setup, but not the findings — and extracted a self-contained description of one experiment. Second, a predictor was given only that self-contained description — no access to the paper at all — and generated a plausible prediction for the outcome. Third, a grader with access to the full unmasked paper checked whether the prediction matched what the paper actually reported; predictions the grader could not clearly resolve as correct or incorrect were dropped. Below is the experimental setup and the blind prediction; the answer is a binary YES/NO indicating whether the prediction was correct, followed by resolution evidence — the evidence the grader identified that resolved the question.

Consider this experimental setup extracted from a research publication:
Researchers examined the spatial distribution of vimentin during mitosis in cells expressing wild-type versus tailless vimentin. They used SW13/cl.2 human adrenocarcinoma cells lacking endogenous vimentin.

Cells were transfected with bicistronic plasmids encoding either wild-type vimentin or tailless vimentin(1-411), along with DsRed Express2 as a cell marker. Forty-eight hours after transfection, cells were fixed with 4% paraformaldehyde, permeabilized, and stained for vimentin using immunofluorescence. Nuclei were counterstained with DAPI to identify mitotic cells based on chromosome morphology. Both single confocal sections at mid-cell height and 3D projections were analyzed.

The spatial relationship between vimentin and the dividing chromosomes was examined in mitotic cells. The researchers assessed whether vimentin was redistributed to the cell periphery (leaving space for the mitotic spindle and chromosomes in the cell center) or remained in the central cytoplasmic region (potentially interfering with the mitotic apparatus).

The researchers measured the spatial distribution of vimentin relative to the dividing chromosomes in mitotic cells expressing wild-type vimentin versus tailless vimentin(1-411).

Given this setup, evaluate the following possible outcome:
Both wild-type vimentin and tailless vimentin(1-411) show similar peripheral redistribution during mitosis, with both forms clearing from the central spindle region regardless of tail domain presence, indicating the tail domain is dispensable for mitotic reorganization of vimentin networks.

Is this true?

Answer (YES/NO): NO